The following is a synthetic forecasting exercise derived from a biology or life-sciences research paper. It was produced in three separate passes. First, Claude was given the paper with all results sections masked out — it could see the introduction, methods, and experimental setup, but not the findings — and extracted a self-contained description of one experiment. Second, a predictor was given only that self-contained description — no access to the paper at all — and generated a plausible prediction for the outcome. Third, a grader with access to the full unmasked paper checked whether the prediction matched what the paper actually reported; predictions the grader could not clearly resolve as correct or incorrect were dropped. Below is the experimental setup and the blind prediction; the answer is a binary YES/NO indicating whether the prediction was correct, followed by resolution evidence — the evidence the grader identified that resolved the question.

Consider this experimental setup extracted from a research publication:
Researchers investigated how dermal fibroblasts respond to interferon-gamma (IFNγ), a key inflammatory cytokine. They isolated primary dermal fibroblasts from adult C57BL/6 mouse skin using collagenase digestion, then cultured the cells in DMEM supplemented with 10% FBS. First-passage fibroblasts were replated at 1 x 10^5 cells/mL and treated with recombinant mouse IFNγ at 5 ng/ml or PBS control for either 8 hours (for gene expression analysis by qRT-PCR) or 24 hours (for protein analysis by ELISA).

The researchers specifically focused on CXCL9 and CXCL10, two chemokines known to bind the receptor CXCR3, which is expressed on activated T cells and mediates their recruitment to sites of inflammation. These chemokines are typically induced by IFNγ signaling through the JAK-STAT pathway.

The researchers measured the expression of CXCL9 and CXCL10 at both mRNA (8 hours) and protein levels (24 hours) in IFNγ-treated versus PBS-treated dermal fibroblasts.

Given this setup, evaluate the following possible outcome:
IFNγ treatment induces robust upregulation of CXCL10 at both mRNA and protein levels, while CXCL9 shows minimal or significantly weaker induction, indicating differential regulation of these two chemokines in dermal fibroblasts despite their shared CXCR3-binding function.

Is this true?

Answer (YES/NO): NO